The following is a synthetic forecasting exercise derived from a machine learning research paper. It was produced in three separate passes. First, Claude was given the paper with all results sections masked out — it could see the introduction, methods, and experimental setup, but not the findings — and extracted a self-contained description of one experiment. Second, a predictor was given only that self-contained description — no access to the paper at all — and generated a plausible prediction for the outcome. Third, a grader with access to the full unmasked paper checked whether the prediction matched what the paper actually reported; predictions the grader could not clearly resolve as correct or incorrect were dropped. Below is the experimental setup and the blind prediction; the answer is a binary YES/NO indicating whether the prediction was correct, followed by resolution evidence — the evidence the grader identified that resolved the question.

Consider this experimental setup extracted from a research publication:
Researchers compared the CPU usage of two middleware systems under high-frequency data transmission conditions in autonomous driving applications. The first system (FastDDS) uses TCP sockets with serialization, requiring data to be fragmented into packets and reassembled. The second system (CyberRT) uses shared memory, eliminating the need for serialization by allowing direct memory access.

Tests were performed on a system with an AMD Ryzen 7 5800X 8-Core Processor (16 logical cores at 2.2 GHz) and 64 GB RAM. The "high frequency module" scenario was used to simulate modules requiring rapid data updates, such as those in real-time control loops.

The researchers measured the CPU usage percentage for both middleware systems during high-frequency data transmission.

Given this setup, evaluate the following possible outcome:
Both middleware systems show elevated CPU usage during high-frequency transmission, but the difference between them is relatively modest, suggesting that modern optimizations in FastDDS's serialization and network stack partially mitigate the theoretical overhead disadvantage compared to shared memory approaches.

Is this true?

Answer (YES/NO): YES